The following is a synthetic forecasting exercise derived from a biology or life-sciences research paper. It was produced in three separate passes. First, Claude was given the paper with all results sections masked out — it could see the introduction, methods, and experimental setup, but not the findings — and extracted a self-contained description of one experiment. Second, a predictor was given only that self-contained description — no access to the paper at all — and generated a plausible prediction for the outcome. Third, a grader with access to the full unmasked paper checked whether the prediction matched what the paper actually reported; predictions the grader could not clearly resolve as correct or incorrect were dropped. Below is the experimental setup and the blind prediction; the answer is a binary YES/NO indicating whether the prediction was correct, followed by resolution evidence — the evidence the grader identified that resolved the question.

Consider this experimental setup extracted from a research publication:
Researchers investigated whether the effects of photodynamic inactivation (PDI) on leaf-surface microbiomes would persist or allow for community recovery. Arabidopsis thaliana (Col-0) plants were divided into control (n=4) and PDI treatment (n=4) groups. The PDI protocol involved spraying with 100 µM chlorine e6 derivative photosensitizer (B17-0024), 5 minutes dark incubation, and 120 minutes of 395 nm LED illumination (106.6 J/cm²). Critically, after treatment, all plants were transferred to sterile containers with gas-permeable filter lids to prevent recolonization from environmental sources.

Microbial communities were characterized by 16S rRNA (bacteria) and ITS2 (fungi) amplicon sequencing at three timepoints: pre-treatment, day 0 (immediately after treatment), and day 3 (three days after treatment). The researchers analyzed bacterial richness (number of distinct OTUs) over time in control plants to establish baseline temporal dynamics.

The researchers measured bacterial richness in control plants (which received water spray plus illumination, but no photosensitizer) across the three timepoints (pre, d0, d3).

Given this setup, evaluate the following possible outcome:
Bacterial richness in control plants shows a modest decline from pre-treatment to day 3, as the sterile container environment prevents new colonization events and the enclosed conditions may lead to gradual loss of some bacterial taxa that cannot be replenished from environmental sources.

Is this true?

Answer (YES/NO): YES